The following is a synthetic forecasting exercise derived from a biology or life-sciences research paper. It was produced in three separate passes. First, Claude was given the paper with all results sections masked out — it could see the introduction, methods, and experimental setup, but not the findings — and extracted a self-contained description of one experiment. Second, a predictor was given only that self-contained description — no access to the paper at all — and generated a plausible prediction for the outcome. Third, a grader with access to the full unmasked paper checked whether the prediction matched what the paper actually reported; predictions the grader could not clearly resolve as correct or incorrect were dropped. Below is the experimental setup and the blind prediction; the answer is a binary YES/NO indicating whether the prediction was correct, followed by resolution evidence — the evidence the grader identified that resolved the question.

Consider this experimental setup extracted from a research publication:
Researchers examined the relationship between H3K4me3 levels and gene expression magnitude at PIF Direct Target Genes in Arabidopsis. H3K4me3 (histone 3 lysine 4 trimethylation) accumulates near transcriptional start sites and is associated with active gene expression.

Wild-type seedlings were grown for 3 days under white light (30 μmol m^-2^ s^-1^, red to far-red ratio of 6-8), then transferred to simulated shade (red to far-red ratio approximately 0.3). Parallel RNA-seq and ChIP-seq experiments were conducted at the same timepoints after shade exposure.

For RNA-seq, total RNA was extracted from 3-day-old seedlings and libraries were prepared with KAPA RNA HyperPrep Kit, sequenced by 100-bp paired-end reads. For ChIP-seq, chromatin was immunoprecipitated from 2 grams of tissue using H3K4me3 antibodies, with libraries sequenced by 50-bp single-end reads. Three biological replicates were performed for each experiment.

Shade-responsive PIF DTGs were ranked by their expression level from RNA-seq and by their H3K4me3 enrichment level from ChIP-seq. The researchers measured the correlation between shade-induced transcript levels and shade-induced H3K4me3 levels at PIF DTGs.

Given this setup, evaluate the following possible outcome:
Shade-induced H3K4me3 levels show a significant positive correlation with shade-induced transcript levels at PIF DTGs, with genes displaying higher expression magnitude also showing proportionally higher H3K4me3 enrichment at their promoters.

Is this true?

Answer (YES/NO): NO